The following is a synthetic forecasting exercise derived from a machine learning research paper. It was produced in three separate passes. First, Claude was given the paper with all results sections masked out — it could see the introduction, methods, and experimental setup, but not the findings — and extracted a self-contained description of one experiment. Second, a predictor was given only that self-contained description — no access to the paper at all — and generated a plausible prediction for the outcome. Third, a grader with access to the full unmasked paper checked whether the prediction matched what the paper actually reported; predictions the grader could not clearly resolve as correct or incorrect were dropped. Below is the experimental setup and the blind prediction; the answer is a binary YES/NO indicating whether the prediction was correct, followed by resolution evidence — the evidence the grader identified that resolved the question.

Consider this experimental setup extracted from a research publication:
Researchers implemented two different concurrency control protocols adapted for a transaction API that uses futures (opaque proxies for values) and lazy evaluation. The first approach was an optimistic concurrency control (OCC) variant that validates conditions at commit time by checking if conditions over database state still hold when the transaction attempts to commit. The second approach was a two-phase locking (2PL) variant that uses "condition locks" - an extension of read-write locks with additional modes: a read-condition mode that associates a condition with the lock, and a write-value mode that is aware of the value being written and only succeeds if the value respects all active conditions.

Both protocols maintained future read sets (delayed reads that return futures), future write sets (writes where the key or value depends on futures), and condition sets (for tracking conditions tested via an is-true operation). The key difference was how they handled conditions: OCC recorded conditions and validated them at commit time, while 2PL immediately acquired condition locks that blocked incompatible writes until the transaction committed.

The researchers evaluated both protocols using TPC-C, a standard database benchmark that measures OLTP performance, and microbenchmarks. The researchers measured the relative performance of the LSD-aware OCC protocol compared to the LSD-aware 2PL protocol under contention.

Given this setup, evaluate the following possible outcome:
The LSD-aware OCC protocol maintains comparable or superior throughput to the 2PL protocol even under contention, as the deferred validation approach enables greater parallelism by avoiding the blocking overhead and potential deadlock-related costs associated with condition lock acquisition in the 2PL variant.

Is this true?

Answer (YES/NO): YES